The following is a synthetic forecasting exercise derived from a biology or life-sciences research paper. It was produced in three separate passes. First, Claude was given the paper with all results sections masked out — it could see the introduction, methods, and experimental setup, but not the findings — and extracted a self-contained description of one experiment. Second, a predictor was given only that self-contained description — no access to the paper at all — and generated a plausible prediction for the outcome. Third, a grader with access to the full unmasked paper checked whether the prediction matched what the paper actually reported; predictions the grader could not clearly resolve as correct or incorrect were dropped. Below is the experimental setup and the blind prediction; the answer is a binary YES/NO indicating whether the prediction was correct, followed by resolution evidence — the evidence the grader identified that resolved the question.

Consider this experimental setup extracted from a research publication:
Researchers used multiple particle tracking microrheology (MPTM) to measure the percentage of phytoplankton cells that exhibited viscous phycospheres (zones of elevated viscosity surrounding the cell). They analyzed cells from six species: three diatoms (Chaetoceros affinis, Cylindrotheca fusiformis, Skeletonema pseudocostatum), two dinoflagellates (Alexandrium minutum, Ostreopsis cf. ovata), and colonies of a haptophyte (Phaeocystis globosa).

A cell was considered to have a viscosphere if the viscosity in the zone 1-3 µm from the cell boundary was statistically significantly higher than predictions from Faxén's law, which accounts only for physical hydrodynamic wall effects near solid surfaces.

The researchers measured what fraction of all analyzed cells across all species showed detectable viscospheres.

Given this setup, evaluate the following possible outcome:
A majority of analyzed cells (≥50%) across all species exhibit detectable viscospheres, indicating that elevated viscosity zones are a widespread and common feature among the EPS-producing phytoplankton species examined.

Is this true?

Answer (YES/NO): NO